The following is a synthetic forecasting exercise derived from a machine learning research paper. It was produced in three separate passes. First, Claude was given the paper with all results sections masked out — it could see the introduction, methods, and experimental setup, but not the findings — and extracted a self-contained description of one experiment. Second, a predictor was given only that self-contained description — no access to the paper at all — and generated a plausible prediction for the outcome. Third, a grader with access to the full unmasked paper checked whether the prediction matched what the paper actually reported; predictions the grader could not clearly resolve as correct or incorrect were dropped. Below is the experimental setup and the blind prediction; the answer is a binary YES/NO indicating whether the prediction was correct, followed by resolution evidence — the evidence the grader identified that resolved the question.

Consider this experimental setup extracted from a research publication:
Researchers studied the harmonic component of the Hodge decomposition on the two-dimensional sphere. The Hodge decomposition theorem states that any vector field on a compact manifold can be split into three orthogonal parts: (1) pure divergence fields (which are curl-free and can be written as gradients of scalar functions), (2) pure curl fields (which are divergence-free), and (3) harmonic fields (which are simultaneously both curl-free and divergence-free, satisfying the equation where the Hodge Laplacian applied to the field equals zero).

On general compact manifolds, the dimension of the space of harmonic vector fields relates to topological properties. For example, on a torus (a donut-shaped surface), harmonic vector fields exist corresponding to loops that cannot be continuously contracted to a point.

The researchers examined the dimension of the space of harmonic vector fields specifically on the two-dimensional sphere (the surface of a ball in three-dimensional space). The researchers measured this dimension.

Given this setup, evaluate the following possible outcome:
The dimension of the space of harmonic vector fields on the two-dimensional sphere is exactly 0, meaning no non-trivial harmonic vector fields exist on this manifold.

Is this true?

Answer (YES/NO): YES